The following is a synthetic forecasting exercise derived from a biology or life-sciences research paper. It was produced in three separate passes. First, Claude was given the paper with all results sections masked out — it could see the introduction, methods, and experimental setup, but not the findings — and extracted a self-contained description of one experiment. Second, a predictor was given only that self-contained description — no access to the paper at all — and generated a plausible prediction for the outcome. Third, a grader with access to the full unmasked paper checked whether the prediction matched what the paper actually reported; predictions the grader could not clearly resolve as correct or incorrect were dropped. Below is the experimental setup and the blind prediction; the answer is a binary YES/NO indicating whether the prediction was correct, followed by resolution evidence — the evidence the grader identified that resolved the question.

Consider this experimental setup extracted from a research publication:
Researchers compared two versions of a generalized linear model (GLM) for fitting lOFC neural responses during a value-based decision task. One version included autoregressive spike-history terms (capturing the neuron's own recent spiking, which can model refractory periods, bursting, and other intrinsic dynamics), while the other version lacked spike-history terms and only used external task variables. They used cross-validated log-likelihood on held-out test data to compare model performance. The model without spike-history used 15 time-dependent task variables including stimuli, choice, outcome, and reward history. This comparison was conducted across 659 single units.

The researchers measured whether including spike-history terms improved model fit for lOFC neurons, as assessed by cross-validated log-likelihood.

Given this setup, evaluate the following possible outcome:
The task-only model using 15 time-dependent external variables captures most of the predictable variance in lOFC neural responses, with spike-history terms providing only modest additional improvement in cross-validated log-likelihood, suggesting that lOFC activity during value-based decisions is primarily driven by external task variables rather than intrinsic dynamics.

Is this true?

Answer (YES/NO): NO